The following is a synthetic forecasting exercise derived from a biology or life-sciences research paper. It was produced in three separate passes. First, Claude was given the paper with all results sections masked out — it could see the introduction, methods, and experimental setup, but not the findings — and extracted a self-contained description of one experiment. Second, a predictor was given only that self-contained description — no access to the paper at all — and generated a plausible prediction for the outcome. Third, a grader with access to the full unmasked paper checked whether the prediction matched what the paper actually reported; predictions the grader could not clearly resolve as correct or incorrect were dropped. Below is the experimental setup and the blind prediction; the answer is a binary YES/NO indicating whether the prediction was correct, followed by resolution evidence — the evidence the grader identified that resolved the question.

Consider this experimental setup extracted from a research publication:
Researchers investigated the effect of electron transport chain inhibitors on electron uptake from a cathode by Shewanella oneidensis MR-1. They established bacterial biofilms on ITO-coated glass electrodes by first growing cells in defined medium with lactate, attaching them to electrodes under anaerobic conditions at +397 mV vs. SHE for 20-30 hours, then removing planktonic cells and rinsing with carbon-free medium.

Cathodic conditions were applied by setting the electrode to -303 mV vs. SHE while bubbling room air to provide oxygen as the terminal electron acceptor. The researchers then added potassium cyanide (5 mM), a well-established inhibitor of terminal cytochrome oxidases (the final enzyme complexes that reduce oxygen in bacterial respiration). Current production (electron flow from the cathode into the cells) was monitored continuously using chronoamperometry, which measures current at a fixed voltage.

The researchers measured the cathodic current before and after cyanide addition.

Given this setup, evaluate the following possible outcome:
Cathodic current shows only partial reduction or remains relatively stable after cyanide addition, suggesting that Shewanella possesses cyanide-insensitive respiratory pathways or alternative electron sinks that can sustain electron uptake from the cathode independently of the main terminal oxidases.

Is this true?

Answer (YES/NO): NO